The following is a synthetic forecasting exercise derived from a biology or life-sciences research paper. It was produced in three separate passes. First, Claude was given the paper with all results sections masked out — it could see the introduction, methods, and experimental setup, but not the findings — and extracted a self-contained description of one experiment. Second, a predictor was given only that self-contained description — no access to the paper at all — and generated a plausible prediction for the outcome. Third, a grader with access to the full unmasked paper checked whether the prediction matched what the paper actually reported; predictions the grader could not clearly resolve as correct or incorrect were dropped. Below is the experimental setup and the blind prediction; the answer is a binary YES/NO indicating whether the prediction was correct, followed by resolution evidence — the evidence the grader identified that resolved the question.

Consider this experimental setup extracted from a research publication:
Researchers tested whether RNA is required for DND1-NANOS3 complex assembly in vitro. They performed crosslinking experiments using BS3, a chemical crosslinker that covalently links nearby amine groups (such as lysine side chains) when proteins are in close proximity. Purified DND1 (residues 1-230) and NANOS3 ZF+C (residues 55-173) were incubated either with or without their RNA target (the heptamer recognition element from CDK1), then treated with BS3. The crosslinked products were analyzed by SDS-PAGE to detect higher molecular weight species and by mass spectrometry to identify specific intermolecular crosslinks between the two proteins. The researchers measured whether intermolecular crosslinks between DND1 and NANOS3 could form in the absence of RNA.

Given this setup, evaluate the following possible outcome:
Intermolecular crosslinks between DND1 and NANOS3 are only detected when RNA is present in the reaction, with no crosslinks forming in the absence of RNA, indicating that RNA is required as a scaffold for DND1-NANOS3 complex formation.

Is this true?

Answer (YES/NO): YES